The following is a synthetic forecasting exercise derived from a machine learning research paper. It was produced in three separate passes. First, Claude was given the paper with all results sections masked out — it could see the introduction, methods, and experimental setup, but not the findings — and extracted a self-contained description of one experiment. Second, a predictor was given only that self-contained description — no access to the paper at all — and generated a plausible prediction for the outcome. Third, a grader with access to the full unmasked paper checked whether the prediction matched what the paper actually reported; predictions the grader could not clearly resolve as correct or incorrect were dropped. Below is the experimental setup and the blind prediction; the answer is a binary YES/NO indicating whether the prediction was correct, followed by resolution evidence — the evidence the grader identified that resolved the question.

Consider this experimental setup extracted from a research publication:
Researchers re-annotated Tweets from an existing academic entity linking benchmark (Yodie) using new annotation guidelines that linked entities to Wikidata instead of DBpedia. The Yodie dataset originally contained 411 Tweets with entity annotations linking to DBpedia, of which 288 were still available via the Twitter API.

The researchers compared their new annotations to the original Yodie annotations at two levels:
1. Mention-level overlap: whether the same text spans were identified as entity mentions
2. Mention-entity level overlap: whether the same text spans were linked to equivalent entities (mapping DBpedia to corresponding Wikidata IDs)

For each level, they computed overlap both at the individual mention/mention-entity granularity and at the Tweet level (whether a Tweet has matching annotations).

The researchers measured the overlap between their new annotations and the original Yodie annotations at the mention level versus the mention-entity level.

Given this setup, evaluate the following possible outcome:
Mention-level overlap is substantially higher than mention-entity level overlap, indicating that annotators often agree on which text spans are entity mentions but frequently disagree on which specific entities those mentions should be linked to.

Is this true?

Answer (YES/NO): NO